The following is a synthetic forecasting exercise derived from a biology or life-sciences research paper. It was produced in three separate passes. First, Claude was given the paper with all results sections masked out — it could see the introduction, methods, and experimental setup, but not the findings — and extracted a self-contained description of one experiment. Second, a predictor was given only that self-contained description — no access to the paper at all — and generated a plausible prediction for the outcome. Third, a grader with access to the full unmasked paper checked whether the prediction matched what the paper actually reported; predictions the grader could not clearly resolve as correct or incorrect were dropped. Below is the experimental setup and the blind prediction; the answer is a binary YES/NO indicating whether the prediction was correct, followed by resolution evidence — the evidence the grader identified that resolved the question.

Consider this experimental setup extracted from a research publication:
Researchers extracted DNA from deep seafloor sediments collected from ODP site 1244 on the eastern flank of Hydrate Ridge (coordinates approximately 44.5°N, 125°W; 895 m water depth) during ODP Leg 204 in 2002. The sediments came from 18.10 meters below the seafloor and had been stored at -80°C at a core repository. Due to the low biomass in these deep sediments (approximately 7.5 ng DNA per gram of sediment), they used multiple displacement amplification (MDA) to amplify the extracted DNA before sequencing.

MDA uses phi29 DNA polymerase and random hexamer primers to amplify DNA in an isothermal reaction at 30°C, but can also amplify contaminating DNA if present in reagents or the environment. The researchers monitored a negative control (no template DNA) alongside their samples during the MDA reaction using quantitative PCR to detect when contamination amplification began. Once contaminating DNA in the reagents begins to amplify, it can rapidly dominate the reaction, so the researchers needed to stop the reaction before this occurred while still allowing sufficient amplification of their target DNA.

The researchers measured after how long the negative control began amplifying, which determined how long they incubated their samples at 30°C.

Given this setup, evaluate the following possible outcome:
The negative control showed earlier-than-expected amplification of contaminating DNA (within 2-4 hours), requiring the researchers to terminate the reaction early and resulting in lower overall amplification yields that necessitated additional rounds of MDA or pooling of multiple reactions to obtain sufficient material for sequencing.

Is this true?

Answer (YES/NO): NO